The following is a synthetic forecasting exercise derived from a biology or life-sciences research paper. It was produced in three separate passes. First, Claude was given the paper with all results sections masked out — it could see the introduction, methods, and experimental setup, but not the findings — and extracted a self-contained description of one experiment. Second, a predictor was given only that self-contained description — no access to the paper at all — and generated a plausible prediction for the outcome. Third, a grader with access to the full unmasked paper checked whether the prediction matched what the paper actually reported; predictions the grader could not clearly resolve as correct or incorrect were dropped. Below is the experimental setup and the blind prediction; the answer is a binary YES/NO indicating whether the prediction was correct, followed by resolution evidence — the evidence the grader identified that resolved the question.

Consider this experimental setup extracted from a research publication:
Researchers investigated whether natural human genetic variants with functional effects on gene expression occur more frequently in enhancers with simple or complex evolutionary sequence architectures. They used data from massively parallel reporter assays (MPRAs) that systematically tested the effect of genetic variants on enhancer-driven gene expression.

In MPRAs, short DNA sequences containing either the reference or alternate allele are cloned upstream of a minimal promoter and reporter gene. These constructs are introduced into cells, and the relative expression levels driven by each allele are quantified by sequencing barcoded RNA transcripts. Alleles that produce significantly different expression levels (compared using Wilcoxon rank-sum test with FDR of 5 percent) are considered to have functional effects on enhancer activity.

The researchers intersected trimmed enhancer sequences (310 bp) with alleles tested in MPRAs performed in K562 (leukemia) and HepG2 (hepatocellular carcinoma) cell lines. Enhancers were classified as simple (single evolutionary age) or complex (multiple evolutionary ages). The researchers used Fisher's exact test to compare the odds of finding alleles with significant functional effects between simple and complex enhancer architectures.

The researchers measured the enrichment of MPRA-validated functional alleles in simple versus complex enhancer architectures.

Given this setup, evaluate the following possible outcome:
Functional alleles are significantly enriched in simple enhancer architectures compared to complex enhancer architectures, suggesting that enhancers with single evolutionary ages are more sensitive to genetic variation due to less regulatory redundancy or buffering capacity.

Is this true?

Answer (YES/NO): YES